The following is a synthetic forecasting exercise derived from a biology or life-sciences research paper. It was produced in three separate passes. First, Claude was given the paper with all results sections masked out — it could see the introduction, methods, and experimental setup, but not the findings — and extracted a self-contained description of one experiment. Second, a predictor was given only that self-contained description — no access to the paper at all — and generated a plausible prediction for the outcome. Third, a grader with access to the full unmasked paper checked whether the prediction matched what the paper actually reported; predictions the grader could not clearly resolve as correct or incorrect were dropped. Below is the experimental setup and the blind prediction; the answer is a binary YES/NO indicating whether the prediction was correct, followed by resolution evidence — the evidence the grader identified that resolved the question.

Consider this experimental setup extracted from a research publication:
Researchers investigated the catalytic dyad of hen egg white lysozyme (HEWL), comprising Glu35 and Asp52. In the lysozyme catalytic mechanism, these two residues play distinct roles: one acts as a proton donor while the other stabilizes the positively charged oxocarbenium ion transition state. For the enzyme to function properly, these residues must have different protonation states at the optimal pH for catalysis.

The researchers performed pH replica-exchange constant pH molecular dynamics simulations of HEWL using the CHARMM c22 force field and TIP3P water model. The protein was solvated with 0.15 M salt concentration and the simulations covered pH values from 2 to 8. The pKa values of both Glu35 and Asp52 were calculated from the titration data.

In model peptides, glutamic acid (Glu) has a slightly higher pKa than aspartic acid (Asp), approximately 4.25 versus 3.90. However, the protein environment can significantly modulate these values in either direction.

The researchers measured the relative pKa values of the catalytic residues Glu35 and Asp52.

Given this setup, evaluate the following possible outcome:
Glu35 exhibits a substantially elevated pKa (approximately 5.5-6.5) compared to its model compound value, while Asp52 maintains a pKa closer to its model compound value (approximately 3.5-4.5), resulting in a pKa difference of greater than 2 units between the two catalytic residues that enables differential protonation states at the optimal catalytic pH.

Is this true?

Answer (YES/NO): NO